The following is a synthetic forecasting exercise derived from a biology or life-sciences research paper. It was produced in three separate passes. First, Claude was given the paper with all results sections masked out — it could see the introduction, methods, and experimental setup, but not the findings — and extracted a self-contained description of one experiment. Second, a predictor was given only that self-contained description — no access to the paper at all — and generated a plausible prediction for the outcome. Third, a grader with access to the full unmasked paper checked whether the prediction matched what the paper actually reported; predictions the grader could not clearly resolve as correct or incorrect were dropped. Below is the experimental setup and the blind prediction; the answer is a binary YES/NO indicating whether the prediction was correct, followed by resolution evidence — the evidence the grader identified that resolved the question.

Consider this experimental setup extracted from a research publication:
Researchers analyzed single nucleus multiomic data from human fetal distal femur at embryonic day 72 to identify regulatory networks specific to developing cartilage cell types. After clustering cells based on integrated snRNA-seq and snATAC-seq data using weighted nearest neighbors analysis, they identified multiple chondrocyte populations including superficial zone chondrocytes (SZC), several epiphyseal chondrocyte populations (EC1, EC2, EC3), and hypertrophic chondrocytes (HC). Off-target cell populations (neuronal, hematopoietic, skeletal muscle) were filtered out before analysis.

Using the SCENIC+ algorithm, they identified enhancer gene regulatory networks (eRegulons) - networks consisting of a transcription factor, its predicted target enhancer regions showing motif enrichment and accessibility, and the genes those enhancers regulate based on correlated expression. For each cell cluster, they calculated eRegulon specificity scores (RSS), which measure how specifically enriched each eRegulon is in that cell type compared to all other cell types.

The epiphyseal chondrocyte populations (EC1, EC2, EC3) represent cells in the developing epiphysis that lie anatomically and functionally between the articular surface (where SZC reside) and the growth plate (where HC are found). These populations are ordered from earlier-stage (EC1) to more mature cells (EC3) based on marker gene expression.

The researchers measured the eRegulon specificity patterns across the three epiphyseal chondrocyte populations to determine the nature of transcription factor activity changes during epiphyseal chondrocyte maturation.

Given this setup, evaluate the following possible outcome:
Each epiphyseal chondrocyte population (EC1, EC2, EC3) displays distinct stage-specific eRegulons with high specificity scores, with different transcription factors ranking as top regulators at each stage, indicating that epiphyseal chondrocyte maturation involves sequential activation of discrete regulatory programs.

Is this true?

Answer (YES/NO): NO